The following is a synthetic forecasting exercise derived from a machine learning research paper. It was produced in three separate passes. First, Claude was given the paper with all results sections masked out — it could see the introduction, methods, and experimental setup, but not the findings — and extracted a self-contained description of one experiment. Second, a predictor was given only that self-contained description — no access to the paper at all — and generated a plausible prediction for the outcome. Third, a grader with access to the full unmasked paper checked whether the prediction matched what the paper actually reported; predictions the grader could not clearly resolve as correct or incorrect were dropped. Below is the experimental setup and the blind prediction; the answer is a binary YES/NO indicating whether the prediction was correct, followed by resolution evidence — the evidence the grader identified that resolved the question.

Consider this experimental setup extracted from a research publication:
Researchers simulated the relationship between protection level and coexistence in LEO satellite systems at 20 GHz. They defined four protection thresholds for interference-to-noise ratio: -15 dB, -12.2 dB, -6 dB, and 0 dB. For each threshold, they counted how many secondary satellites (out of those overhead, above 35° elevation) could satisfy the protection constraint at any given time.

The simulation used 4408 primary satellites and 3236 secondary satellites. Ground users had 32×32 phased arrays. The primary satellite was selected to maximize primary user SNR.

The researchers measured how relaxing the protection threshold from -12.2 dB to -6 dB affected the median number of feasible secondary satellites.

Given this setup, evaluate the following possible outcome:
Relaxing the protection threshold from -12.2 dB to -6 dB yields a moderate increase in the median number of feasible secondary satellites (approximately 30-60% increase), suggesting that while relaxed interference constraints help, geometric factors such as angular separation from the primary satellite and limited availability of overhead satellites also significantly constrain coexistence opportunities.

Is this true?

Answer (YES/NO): NO